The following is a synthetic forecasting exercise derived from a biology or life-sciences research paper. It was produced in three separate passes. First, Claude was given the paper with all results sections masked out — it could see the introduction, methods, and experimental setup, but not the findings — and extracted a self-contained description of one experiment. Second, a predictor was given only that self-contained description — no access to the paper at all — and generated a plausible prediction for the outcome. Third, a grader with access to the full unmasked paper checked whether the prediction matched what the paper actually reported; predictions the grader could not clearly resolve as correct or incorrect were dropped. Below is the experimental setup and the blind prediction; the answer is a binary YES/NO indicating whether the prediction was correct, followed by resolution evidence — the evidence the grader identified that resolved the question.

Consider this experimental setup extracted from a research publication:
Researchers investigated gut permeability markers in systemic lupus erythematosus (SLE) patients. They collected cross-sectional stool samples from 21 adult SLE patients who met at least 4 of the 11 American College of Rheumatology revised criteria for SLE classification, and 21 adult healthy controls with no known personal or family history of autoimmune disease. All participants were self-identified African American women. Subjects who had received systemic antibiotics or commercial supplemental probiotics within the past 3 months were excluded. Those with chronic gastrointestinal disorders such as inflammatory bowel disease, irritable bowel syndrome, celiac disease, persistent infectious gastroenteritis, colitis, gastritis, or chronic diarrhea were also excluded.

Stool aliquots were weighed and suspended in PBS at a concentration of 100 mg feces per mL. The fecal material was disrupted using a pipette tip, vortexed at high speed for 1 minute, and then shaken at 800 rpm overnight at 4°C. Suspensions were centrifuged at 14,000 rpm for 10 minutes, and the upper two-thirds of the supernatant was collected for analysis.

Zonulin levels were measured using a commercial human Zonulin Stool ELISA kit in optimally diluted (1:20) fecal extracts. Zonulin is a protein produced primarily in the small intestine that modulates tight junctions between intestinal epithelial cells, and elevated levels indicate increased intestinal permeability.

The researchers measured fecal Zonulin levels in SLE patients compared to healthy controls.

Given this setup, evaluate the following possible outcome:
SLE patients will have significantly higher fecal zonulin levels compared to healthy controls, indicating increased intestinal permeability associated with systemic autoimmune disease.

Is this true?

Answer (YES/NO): YES